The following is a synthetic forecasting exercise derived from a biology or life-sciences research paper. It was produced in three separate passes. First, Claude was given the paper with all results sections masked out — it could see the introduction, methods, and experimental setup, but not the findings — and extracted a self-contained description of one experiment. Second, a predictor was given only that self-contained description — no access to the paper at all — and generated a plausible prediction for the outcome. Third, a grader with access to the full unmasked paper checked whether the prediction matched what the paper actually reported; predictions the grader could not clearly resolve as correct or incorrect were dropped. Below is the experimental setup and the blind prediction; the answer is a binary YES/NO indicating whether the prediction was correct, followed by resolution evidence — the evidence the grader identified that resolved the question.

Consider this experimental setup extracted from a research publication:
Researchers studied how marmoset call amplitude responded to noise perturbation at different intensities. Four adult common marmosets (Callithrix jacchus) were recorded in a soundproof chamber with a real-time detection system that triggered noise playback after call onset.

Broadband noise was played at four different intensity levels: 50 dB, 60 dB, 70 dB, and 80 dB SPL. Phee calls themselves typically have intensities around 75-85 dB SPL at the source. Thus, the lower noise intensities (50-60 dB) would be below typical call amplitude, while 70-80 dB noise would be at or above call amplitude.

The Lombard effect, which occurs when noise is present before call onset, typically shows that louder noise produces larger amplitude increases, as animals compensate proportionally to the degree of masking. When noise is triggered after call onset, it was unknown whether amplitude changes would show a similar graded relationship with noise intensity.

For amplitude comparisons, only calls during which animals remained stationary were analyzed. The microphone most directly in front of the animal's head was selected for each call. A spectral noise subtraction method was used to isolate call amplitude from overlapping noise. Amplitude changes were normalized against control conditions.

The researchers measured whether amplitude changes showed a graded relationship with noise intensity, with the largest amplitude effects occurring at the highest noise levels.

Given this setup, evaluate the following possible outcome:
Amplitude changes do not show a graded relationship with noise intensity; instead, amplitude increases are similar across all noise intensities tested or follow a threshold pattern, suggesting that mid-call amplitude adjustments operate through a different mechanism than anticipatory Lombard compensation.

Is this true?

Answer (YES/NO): NO